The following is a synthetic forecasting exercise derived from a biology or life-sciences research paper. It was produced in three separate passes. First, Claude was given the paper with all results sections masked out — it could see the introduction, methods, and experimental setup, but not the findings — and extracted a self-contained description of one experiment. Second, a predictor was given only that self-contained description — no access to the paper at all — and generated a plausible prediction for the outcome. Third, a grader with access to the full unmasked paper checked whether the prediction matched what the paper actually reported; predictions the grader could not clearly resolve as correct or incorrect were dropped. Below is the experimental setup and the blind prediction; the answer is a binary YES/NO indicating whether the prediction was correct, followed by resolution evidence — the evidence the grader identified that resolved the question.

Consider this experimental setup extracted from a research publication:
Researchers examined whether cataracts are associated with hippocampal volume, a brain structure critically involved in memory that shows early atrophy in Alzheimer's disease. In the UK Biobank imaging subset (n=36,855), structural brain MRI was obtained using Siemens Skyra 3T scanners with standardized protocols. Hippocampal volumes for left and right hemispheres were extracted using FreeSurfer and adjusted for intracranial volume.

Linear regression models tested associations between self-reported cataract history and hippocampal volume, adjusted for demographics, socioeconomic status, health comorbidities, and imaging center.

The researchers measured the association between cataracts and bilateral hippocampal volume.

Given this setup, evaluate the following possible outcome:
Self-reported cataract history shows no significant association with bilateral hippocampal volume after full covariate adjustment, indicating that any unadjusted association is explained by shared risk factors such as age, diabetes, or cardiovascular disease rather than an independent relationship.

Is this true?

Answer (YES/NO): YES